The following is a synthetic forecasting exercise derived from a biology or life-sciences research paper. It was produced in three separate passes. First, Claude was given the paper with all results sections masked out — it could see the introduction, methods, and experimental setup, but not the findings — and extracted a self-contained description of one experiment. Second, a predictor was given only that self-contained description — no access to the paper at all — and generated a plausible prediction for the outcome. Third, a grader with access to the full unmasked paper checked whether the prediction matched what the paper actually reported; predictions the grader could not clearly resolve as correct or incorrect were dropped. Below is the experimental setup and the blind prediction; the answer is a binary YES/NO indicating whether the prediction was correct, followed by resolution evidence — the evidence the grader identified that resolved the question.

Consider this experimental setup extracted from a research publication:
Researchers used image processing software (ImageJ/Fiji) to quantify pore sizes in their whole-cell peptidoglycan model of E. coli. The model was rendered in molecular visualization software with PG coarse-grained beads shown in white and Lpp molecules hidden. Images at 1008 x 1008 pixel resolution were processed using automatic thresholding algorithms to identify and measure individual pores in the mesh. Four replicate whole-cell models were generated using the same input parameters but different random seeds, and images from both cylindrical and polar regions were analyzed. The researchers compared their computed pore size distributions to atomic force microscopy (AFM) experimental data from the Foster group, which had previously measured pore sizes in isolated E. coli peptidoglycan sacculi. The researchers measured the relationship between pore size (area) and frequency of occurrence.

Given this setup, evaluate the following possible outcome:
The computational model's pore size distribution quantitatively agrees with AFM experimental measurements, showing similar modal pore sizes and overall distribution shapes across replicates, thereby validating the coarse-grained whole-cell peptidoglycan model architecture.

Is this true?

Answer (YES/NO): NO